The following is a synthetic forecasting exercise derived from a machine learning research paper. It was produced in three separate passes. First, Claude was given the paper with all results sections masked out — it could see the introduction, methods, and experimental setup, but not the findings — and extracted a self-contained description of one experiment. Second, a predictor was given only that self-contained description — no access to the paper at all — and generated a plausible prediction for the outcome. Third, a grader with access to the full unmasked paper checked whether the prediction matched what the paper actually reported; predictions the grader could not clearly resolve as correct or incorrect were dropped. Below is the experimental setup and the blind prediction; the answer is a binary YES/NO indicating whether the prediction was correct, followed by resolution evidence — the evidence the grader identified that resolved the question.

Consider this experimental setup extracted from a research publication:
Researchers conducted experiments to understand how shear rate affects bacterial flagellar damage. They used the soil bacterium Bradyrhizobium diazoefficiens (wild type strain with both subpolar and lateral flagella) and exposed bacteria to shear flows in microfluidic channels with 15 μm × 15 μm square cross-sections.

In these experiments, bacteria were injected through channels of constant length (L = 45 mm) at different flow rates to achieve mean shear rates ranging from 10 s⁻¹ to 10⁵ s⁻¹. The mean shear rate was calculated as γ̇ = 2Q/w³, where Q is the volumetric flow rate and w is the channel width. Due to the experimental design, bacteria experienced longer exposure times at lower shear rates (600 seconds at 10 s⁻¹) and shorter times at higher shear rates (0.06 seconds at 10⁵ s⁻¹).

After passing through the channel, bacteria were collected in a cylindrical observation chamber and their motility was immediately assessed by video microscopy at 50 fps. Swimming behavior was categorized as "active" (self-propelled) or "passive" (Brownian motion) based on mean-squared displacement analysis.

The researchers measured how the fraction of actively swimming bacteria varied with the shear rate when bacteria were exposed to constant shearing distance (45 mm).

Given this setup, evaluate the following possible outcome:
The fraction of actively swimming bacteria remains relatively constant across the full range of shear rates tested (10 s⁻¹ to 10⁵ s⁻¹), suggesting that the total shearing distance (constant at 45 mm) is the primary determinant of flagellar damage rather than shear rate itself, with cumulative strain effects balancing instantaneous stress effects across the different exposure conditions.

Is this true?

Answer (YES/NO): NO